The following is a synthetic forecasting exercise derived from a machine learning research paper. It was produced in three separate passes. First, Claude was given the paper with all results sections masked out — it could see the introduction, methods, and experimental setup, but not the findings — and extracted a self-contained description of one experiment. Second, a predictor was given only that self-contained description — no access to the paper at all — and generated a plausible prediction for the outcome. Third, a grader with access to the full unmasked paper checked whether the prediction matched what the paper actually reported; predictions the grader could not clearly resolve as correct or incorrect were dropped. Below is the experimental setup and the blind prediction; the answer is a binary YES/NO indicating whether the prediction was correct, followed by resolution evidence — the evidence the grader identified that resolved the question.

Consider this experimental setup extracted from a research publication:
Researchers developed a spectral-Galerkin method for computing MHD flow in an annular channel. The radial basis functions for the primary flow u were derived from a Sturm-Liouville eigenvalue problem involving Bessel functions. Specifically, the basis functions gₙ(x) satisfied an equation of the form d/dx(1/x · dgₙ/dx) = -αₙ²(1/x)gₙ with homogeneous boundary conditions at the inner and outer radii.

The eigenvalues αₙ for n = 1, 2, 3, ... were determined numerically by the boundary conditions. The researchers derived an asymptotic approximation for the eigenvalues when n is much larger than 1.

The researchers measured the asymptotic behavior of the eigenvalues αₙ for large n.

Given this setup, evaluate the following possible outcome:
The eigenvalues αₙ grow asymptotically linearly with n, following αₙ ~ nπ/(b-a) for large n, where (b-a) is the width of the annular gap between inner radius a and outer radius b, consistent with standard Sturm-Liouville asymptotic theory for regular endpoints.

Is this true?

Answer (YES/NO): YES